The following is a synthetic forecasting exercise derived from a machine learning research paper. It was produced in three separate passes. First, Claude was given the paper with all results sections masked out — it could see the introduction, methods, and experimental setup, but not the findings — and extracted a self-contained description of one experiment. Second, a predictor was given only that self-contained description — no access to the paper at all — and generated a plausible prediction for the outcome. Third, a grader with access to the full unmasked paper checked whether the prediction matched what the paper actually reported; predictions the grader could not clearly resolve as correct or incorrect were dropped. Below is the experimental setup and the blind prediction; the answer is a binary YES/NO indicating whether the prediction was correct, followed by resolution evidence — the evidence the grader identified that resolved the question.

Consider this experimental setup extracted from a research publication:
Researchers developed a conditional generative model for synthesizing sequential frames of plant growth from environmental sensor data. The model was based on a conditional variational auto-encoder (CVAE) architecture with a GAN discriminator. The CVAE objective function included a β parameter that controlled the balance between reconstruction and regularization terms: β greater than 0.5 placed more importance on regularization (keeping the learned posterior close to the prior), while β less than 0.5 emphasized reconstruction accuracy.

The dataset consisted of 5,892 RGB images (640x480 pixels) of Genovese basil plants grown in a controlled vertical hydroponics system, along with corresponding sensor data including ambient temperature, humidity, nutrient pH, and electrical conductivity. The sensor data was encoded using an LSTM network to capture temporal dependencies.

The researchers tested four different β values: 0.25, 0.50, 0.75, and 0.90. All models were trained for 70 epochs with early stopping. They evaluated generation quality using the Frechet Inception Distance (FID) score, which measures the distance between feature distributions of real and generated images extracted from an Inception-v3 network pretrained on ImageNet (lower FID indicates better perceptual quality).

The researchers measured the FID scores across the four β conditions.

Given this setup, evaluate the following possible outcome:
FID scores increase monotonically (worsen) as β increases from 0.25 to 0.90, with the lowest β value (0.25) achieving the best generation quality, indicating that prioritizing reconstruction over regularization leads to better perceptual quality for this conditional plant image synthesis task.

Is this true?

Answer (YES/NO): NO